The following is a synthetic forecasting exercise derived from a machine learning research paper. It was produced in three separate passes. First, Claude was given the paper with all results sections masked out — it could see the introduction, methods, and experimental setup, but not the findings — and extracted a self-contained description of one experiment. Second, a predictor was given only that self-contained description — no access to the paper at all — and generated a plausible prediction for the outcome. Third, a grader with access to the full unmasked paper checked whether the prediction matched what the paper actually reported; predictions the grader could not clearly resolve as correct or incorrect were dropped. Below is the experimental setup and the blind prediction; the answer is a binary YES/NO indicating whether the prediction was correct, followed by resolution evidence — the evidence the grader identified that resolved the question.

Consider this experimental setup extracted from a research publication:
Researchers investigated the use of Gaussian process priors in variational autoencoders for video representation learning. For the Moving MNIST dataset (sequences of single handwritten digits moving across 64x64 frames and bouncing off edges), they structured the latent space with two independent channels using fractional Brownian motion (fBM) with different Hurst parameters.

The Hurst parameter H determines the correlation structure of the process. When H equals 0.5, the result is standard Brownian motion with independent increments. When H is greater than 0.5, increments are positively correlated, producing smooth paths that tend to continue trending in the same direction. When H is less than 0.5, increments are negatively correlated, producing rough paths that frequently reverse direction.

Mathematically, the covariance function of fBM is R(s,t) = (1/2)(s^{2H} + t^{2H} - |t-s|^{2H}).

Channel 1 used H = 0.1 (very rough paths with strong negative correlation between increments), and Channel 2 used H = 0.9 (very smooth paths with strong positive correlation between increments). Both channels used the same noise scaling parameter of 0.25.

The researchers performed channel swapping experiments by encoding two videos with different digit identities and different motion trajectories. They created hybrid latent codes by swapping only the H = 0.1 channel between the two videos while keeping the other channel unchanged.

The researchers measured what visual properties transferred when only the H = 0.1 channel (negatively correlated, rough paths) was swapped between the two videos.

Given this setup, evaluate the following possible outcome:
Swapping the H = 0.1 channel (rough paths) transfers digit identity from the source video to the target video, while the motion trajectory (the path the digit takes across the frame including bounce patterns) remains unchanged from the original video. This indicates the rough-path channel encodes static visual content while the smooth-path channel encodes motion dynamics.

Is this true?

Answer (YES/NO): YES